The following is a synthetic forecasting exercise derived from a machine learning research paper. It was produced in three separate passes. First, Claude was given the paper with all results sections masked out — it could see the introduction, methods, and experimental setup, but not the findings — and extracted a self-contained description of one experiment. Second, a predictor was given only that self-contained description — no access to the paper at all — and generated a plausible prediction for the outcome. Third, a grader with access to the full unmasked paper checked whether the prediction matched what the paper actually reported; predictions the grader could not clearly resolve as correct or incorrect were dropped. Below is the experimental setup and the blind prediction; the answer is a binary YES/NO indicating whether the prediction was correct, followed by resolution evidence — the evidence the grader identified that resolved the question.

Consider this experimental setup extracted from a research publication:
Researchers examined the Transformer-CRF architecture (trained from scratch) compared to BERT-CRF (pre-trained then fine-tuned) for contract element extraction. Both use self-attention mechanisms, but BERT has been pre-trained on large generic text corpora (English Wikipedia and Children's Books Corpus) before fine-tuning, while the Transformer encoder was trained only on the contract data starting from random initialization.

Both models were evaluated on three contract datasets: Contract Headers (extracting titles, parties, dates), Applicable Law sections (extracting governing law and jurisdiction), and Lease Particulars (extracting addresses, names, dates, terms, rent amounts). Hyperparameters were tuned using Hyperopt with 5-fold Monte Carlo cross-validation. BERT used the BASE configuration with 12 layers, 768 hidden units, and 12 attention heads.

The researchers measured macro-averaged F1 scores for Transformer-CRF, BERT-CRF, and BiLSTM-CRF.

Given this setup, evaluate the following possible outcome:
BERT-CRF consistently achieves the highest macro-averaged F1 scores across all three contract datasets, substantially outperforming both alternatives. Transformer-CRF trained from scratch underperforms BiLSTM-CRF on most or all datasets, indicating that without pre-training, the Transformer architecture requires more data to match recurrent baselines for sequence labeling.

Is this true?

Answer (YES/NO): NO